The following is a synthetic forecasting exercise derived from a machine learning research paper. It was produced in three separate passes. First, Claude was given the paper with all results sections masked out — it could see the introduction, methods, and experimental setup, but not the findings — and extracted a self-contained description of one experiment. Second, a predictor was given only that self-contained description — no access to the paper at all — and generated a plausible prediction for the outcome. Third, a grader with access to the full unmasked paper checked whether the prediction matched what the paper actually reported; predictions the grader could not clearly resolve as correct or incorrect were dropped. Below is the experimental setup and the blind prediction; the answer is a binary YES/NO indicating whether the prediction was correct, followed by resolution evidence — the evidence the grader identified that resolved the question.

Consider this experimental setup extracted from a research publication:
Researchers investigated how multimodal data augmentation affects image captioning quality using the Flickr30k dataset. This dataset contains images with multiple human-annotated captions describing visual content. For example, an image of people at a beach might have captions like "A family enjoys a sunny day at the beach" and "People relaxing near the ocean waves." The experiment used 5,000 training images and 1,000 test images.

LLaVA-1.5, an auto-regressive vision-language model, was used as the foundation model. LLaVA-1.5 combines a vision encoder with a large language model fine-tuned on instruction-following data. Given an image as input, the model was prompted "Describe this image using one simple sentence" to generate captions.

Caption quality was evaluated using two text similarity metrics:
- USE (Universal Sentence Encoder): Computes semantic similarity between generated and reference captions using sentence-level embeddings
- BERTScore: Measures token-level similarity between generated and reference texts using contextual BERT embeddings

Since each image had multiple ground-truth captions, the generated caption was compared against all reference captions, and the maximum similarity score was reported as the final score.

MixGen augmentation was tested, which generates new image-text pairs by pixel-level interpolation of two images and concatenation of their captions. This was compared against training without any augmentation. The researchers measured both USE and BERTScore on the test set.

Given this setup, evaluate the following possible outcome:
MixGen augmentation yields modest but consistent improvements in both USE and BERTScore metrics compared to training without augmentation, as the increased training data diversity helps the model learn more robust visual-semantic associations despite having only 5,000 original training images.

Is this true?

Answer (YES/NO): NO